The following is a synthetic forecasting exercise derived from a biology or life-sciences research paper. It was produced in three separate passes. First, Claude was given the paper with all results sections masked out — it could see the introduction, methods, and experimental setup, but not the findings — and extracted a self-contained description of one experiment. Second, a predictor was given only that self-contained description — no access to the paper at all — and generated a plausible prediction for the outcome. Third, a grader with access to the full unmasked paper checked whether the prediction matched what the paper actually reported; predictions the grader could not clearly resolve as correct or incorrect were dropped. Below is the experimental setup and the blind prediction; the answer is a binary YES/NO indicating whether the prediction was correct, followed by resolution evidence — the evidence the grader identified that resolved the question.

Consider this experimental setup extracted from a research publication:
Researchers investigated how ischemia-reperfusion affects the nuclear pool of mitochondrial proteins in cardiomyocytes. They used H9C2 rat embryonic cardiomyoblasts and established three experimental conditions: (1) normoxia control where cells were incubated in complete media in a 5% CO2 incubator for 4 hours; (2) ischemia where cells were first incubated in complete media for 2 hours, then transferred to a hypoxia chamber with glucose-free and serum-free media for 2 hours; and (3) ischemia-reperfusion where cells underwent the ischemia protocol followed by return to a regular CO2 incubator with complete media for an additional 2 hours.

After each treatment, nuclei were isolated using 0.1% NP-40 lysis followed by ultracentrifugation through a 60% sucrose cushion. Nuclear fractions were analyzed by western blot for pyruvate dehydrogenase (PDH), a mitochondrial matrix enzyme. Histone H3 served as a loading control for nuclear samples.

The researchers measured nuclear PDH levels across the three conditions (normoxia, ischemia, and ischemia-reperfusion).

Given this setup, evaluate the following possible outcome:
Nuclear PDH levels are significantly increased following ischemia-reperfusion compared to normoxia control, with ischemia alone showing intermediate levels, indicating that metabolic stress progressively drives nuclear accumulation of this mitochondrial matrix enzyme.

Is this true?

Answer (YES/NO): NO